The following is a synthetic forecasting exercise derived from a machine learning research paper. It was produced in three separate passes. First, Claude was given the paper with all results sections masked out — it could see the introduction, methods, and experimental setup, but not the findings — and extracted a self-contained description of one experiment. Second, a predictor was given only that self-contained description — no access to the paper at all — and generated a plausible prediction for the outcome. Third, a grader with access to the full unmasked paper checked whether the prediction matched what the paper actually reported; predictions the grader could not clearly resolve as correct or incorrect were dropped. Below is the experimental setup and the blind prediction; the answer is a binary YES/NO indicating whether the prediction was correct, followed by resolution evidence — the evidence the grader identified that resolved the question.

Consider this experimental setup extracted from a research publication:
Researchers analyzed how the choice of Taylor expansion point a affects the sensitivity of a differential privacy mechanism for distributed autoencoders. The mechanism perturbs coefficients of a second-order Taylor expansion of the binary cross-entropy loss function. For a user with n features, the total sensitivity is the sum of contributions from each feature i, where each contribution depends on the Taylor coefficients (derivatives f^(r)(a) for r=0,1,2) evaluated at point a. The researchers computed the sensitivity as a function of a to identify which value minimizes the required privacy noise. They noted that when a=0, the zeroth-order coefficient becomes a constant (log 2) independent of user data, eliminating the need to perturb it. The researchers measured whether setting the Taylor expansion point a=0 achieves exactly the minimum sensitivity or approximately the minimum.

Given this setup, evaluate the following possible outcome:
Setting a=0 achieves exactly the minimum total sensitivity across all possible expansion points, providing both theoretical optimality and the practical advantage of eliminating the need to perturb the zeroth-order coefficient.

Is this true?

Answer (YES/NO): NO